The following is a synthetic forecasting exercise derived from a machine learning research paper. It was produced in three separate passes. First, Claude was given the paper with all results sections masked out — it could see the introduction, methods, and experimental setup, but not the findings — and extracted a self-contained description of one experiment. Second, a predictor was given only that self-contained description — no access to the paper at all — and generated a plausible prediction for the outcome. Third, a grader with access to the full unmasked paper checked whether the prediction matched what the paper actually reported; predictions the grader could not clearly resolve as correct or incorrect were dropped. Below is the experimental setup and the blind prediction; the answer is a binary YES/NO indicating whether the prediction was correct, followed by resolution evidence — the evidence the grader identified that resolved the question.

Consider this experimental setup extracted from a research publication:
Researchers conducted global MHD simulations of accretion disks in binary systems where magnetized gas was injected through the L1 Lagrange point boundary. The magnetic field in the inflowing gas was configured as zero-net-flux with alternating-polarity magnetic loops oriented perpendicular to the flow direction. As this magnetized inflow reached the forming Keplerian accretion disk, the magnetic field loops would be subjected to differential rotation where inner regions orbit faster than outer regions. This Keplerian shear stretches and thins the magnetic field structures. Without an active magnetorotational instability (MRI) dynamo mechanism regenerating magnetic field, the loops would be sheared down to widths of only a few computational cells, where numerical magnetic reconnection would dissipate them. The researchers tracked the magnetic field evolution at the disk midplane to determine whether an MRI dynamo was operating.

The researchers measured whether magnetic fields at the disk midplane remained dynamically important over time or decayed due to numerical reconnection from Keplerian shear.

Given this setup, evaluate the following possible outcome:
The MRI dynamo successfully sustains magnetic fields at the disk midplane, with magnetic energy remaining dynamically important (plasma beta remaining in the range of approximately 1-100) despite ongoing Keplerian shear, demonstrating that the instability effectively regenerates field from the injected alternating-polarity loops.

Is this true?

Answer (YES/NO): NO